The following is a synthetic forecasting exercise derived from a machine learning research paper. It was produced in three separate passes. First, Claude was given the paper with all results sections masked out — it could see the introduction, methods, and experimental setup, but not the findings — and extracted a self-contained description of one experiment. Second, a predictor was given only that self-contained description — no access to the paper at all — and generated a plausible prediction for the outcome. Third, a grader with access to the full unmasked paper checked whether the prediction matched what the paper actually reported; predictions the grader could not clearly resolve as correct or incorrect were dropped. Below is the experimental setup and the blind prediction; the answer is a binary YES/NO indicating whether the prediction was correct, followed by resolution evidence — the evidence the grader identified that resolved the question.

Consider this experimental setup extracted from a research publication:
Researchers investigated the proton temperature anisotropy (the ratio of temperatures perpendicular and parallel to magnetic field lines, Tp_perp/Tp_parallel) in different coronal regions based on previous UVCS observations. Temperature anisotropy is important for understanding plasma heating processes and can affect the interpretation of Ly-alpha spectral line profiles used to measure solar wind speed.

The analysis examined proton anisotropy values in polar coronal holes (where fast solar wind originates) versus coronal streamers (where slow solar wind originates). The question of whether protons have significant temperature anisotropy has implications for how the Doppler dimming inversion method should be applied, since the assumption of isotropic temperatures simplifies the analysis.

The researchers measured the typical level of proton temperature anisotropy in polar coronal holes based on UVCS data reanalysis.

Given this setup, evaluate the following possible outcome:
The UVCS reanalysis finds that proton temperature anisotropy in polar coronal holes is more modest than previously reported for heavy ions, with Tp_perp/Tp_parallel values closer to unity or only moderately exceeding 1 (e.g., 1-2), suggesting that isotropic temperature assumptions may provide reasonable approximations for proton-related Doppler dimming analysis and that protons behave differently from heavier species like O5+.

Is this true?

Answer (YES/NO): YES